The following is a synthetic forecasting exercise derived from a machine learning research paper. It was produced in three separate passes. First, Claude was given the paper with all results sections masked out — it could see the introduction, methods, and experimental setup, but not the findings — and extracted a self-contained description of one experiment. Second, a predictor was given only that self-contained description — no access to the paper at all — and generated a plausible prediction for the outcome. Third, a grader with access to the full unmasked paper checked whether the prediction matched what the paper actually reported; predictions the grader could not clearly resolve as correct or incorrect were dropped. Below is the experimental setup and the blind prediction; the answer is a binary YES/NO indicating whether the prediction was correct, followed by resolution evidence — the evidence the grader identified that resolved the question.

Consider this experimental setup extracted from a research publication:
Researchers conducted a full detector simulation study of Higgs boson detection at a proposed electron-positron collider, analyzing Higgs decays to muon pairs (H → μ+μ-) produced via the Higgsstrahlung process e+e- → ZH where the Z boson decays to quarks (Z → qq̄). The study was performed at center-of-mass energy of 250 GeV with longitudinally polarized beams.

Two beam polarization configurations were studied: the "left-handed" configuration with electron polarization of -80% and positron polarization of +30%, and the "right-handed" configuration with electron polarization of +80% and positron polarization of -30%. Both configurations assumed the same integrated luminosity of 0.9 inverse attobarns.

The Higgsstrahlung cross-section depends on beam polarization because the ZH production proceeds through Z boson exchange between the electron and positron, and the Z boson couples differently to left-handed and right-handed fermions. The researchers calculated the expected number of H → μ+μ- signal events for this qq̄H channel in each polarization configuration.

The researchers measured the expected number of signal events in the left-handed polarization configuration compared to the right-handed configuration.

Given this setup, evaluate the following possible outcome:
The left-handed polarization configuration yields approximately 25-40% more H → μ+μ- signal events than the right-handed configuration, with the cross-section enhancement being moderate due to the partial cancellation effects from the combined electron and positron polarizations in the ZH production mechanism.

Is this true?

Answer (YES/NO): NO